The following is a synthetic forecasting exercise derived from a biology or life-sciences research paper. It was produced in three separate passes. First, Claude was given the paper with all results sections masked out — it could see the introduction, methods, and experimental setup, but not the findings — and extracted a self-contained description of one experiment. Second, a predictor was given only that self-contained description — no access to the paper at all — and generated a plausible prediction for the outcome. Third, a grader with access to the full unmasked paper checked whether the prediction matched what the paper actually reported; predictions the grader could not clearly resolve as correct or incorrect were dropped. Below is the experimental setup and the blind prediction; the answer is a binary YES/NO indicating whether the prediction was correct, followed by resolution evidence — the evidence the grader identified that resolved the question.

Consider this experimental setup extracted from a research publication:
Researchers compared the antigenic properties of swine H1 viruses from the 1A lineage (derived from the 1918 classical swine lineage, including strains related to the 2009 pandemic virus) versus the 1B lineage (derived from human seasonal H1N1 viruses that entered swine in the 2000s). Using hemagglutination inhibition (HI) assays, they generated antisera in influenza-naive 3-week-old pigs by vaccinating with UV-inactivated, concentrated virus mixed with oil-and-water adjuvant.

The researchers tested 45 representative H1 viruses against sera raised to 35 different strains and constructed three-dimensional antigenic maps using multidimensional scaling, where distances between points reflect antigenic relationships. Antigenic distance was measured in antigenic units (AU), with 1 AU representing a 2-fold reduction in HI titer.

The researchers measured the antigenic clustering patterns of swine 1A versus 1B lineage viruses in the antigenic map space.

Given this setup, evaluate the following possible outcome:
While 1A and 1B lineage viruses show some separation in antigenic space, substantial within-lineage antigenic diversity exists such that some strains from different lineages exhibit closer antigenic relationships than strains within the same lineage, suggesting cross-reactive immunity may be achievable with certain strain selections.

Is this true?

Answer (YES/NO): YES